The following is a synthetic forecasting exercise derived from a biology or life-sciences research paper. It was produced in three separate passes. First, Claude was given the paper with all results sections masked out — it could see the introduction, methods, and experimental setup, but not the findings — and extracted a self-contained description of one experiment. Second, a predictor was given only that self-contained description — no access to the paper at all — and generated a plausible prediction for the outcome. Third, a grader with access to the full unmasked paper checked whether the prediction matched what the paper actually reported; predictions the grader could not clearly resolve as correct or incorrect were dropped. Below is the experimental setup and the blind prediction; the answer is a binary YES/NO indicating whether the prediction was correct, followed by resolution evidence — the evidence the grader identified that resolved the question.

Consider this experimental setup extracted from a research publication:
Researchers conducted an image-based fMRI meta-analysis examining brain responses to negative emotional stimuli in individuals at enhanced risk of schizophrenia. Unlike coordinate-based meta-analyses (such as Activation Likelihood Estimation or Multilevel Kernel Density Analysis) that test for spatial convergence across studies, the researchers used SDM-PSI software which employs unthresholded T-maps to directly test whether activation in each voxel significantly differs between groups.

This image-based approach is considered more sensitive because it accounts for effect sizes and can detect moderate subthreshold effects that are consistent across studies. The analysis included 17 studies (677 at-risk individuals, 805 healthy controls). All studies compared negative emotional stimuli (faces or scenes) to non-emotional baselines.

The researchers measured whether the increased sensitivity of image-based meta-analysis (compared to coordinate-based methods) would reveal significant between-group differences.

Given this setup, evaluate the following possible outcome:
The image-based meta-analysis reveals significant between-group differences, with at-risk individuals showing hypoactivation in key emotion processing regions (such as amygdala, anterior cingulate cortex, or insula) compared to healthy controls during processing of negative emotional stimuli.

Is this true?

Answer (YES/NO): NO